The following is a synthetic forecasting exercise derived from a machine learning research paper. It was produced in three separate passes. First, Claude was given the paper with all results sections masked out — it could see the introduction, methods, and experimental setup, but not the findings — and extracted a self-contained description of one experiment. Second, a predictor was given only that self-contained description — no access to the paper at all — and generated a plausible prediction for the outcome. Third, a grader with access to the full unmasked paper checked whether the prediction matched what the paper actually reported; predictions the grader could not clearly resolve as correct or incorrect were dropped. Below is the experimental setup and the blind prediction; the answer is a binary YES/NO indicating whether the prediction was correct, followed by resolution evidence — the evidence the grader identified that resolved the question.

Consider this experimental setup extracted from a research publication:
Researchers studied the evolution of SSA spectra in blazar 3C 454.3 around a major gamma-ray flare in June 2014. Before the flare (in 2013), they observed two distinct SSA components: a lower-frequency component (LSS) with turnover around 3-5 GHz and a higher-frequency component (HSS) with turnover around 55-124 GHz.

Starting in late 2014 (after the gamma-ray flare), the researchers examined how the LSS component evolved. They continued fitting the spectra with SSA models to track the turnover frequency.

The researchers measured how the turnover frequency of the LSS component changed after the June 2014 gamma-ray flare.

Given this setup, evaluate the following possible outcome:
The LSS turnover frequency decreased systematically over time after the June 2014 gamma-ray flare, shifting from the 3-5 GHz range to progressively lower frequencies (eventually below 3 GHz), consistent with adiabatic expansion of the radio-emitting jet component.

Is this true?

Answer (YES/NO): NO